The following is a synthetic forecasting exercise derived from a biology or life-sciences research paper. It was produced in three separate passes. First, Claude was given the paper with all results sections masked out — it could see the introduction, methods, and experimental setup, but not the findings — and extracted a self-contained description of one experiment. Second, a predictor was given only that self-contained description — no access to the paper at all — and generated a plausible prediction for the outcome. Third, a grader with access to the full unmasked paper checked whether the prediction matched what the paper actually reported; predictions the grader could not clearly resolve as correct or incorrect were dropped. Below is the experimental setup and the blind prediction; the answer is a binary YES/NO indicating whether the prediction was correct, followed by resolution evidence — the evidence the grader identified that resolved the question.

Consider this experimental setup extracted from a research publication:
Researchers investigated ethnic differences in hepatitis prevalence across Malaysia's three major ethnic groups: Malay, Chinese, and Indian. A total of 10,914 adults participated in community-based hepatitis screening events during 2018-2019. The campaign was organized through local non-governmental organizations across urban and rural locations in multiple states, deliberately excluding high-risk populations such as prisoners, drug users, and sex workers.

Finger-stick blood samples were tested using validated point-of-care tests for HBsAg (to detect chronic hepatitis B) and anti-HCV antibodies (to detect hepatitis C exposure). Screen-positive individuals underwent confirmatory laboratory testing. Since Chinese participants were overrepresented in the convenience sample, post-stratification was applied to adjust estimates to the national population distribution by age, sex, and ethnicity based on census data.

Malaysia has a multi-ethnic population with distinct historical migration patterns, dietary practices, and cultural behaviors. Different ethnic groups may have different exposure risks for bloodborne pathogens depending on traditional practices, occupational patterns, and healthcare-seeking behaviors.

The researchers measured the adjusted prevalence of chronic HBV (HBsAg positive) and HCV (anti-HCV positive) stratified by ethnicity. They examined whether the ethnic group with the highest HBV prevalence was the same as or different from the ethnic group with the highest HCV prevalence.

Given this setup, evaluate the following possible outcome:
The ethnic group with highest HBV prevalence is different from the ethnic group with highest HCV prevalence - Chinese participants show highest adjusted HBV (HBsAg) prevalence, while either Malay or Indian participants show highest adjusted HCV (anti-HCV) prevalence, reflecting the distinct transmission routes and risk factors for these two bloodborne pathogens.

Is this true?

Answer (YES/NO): YES